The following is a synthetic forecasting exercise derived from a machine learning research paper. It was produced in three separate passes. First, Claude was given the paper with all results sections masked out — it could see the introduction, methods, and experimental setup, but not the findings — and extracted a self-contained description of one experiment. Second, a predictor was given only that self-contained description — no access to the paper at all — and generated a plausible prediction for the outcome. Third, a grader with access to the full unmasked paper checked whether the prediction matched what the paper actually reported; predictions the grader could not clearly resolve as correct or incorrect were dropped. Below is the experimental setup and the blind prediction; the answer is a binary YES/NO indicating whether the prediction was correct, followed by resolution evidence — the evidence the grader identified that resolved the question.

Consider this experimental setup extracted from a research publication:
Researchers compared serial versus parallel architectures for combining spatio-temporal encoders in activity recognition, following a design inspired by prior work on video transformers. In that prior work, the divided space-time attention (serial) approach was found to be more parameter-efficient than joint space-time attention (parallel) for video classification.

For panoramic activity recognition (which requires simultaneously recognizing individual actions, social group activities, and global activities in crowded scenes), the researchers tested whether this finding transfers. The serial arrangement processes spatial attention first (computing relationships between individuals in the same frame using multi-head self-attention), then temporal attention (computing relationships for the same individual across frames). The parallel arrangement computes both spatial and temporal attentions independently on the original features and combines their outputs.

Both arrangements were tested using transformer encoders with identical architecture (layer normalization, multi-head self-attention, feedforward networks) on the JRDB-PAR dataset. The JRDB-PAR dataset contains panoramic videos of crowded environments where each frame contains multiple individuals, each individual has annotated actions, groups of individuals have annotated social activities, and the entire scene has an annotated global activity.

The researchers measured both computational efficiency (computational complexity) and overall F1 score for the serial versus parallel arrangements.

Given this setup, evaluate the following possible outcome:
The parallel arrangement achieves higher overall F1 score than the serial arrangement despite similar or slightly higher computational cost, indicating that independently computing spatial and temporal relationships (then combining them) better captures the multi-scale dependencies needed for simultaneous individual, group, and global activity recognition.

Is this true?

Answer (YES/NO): NO